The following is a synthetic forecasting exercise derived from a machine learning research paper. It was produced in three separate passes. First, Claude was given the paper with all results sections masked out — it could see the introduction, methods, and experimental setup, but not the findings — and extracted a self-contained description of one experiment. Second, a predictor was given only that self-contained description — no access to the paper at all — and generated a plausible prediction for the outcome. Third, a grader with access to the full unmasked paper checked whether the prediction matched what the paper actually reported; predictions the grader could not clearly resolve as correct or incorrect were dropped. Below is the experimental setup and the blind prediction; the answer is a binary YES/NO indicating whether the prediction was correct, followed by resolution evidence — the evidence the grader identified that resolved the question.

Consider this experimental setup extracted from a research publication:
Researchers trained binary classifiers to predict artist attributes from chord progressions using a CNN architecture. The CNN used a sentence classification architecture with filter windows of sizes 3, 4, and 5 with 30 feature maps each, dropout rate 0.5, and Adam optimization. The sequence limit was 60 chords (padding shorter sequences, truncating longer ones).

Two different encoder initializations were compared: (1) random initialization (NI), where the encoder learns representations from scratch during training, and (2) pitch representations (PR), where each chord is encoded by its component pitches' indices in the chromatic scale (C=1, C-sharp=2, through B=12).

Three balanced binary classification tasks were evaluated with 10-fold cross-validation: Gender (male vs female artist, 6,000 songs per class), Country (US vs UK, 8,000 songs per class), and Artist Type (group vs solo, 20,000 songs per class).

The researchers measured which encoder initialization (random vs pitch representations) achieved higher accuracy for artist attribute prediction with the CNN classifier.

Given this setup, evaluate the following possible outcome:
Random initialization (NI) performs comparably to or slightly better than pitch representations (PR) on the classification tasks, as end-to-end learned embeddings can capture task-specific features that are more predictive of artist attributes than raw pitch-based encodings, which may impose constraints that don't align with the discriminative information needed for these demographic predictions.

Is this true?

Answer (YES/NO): YES